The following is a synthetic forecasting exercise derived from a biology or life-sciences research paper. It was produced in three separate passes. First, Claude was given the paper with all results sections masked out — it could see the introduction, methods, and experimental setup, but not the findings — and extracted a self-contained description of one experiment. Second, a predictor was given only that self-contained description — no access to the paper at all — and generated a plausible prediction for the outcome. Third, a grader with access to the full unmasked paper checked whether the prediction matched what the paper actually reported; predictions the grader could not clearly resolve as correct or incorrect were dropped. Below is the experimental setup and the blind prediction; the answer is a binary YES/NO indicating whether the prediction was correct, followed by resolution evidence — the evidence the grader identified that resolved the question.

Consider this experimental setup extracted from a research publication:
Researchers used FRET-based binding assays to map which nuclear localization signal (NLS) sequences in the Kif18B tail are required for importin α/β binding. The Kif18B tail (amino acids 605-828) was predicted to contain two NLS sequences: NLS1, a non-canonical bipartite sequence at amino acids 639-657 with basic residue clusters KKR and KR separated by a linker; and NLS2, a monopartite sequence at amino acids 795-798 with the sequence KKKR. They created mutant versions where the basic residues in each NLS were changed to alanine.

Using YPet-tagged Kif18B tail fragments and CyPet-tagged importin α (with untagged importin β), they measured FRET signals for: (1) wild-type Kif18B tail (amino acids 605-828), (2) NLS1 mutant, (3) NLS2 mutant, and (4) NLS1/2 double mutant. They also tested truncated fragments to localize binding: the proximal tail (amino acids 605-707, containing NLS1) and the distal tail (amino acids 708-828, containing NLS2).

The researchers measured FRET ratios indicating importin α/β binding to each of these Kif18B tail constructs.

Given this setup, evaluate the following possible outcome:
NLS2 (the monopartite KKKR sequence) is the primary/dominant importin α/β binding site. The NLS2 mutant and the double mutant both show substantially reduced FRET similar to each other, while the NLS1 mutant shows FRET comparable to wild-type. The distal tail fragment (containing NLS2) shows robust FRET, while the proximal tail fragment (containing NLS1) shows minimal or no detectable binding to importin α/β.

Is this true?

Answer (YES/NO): NO